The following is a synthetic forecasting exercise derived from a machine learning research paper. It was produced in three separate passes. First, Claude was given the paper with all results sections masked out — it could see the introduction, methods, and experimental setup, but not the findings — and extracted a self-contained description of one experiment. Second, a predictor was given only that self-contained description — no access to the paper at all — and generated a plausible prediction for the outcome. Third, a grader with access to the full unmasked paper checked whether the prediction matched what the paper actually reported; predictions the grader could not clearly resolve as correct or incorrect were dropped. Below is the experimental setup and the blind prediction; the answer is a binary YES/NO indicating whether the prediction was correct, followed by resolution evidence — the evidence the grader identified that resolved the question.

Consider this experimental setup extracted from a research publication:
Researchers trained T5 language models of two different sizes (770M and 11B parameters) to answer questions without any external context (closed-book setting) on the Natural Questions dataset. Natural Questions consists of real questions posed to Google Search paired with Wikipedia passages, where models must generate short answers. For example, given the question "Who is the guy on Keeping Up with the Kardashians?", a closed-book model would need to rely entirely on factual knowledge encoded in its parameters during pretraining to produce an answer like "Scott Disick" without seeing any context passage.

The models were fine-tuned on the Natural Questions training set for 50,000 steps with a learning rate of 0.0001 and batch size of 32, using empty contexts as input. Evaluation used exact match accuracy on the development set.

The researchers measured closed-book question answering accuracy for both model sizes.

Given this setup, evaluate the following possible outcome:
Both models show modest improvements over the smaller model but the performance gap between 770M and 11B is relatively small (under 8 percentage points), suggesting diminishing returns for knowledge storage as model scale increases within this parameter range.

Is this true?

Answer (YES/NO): NO